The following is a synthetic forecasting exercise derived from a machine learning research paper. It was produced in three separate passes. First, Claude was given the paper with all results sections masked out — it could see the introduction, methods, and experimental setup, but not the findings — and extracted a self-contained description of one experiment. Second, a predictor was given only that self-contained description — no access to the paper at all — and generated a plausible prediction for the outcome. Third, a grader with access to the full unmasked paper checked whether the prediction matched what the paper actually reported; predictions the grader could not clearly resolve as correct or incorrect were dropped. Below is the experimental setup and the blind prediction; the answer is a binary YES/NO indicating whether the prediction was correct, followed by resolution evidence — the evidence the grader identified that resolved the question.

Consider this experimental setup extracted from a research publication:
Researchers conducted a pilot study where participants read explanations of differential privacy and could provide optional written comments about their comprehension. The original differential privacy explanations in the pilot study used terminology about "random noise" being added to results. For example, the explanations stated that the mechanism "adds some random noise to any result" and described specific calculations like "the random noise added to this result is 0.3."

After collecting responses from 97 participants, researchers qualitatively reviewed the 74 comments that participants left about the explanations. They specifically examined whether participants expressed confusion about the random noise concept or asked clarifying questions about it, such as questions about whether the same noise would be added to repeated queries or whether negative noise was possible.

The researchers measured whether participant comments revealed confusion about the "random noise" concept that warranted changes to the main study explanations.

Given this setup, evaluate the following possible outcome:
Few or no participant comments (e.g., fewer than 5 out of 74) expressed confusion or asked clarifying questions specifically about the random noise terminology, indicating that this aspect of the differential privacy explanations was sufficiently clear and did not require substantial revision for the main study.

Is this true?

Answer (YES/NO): NO